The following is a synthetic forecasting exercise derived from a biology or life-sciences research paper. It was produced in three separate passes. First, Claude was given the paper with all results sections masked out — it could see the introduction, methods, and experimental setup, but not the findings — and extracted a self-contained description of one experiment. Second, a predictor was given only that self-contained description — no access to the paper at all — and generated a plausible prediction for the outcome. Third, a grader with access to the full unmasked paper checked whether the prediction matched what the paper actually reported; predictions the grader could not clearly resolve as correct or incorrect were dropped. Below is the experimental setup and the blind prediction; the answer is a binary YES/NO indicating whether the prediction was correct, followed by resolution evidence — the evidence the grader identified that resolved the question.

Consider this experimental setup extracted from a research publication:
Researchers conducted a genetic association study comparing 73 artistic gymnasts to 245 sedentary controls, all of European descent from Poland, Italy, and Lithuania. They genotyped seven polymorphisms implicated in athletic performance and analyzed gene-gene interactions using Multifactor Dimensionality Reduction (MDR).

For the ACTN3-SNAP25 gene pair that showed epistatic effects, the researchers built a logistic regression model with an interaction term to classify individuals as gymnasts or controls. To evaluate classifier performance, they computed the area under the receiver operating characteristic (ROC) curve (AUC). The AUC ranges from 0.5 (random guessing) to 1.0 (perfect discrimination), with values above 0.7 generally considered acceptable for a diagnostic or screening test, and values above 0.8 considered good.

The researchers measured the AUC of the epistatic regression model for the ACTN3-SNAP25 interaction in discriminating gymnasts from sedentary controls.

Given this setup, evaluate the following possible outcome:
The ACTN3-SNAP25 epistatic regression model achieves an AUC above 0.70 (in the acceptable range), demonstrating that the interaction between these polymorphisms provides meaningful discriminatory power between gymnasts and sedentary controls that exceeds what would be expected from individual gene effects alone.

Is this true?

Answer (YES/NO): YES